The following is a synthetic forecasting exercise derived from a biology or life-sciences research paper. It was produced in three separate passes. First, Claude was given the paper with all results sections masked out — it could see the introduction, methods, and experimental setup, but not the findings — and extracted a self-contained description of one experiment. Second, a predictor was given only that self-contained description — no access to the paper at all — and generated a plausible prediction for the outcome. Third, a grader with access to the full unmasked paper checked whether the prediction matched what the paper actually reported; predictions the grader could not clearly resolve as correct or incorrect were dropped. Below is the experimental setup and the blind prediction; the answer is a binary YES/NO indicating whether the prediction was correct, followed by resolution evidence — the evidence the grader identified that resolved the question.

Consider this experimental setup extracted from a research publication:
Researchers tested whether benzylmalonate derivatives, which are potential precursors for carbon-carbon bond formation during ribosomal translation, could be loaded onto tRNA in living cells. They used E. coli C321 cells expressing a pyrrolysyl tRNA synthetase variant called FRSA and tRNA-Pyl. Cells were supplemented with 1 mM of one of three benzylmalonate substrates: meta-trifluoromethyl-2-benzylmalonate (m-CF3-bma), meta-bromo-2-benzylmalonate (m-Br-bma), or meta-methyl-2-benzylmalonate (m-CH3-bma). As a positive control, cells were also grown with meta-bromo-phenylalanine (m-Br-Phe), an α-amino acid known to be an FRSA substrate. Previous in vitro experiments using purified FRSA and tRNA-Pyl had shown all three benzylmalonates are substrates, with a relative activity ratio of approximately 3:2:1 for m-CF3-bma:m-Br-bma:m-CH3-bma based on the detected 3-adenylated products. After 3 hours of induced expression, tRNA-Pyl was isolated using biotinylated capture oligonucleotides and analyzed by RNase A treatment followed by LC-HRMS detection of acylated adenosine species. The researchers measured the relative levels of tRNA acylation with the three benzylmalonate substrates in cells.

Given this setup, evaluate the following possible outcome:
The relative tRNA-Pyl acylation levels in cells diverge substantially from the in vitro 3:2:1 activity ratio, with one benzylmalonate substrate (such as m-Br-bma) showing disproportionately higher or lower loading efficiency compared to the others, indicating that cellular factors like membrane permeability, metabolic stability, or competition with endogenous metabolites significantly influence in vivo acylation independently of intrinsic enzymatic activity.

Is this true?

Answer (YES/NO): YES